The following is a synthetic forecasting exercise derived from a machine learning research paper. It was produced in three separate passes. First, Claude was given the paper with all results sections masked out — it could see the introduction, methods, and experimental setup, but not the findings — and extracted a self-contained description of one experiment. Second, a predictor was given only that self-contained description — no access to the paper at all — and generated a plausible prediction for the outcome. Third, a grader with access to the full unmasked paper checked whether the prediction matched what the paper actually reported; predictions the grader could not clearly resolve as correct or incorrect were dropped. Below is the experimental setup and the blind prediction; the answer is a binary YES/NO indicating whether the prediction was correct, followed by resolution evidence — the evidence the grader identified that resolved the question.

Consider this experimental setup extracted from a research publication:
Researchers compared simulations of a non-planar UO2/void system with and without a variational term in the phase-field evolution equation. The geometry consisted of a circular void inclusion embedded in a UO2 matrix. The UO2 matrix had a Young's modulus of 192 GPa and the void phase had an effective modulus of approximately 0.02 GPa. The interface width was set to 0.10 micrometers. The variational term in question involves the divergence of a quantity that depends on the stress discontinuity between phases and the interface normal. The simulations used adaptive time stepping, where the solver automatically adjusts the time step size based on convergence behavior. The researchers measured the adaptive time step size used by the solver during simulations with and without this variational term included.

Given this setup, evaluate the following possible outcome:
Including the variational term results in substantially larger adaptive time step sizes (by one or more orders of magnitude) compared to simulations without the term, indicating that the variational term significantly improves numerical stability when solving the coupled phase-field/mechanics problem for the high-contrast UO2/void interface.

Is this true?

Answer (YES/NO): NO